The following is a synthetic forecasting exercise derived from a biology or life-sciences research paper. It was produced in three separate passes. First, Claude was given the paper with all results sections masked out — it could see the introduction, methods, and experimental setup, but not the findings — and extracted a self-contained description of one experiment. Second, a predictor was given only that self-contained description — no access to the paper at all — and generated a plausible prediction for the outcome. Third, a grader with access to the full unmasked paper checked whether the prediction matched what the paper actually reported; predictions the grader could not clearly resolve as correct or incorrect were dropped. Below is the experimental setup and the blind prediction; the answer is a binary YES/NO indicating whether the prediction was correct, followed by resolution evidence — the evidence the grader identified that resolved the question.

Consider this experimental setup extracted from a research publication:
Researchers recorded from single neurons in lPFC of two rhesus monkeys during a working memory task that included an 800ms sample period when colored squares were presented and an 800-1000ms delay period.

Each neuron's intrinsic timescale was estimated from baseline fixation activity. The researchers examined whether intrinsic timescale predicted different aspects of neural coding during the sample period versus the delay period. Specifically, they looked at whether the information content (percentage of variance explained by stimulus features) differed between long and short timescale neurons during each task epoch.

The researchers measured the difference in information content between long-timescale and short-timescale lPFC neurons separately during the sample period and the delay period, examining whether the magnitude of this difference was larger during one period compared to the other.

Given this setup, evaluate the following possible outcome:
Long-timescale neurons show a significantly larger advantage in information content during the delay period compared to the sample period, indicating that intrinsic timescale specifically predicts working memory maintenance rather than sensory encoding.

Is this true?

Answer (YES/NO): YES